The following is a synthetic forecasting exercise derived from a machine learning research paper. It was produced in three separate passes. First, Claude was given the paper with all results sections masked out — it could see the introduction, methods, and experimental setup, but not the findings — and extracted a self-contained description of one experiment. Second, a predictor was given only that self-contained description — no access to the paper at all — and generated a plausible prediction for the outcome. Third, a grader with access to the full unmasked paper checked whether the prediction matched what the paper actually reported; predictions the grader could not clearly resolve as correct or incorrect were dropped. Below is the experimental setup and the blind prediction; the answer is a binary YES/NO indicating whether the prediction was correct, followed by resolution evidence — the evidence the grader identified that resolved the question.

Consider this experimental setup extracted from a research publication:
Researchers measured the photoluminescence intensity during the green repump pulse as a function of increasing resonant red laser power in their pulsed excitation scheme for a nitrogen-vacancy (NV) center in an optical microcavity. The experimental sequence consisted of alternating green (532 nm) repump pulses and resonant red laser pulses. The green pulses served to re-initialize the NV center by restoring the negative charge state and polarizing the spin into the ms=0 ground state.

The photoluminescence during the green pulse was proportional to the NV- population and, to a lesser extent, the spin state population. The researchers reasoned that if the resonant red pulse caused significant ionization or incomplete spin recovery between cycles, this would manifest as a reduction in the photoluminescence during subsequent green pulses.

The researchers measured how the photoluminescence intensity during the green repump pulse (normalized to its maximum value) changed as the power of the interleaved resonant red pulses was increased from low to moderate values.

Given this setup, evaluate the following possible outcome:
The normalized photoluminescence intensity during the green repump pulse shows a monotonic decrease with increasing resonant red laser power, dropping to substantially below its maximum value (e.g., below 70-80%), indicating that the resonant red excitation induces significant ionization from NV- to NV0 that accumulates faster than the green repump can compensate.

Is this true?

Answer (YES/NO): YES